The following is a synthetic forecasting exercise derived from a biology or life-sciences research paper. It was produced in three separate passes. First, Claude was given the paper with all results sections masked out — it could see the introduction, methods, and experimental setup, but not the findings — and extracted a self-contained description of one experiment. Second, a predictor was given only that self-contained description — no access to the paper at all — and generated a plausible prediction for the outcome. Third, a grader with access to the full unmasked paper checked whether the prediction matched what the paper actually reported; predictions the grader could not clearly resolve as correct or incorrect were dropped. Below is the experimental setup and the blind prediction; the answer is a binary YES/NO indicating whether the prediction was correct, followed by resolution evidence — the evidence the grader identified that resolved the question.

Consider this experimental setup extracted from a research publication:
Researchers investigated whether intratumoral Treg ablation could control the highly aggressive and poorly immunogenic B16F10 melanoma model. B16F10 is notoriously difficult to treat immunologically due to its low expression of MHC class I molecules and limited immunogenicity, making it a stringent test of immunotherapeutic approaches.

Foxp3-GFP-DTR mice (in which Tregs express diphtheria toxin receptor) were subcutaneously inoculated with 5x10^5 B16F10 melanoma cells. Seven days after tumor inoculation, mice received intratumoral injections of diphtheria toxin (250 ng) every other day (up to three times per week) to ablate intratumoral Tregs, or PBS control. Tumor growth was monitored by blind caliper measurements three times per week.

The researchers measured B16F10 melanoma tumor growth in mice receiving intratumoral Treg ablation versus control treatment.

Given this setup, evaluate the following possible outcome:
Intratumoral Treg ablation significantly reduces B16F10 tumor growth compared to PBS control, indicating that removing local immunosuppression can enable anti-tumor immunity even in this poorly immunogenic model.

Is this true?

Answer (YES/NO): YES